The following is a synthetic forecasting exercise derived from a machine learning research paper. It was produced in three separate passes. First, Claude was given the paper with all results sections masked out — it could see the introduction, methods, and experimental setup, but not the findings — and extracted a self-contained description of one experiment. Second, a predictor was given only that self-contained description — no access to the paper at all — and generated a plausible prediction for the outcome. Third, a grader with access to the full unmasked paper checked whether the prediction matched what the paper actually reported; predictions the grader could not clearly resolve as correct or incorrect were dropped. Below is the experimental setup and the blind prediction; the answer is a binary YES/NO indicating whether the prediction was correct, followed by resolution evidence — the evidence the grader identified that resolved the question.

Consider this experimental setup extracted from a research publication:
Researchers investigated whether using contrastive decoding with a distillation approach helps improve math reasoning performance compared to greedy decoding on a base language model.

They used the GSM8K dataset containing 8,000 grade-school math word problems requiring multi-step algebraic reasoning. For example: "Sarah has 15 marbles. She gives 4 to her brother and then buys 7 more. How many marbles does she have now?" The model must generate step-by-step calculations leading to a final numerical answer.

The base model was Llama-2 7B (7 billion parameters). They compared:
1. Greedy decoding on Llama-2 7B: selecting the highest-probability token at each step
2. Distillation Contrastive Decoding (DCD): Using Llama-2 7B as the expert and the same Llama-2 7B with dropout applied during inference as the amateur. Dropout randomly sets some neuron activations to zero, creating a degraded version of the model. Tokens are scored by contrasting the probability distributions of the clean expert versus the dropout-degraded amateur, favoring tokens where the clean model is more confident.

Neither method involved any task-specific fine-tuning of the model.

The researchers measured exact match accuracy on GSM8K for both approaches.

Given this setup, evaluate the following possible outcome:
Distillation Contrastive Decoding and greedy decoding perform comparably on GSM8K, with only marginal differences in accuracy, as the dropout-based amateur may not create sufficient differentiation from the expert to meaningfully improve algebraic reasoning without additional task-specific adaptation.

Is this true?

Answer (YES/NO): NO